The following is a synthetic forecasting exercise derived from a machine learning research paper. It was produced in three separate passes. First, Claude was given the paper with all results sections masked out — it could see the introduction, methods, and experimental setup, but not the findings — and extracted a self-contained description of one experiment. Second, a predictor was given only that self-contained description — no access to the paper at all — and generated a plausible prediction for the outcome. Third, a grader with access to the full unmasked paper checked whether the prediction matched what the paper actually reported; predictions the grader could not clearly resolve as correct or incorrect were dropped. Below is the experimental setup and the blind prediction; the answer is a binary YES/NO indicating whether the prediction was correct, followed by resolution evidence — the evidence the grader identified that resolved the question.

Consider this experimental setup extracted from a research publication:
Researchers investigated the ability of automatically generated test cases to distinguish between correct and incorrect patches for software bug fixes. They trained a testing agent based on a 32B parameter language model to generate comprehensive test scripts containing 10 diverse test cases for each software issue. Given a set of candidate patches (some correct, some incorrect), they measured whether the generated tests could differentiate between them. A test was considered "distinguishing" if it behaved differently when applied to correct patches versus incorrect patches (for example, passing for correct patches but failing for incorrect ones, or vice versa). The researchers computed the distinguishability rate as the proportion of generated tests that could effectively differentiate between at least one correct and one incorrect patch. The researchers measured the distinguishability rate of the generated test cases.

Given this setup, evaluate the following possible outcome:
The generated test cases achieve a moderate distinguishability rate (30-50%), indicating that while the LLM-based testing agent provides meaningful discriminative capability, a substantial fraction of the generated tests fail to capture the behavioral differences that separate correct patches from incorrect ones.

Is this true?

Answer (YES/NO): NO